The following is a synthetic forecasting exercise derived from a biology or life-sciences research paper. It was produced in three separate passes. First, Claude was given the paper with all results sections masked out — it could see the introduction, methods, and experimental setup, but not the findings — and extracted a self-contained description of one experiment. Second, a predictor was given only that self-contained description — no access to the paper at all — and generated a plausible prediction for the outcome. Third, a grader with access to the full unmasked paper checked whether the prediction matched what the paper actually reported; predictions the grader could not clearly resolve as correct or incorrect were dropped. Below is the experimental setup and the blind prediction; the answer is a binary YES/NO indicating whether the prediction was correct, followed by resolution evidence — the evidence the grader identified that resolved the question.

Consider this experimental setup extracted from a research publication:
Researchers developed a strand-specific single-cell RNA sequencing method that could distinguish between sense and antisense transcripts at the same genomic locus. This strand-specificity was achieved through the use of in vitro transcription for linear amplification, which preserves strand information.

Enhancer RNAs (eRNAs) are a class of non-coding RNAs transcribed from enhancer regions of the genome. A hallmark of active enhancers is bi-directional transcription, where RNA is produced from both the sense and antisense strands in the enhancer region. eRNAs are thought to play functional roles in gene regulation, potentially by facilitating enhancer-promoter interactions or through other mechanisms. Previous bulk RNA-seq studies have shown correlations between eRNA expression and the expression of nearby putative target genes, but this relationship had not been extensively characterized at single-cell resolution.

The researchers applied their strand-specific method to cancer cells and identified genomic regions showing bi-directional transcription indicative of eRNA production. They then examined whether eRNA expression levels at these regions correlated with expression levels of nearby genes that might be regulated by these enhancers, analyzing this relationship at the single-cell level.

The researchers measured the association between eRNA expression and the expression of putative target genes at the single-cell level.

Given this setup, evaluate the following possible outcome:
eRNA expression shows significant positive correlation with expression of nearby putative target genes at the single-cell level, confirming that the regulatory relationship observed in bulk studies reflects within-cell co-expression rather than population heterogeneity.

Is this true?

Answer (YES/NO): NO